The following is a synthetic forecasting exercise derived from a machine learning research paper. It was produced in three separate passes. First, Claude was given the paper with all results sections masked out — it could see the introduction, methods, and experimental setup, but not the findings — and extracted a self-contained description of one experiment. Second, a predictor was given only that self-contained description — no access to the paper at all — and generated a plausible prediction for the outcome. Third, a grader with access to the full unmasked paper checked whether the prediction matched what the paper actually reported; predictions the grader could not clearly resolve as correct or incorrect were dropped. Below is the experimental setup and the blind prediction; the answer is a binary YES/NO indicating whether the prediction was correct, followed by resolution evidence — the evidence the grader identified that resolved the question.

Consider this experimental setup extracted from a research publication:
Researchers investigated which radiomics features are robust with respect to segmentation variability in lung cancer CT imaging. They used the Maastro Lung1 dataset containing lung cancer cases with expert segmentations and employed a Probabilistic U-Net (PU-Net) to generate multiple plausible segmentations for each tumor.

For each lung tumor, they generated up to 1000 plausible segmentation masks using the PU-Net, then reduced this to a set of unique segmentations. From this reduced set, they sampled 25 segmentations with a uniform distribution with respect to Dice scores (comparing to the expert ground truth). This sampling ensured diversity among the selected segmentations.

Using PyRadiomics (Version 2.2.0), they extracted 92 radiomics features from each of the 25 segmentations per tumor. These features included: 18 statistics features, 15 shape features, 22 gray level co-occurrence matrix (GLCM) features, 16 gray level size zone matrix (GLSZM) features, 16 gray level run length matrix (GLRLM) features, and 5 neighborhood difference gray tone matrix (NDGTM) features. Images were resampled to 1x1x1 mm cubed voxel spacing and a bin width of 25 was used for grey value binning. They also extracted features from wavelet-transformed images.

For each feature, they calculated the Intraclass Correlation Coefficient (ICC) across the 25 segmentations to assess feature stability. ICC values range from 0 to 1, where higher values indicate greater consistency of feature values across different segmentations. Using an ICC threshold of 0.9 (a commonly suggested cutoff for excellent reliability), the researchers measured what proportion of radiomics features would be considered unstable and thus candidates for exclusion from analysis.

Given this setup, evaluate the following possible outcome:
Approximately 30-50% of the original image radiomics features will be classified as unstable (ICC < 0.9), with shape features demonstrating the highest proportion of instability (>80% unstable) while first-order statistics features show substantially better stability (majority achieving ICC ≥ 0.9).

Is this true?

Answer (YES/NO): NO